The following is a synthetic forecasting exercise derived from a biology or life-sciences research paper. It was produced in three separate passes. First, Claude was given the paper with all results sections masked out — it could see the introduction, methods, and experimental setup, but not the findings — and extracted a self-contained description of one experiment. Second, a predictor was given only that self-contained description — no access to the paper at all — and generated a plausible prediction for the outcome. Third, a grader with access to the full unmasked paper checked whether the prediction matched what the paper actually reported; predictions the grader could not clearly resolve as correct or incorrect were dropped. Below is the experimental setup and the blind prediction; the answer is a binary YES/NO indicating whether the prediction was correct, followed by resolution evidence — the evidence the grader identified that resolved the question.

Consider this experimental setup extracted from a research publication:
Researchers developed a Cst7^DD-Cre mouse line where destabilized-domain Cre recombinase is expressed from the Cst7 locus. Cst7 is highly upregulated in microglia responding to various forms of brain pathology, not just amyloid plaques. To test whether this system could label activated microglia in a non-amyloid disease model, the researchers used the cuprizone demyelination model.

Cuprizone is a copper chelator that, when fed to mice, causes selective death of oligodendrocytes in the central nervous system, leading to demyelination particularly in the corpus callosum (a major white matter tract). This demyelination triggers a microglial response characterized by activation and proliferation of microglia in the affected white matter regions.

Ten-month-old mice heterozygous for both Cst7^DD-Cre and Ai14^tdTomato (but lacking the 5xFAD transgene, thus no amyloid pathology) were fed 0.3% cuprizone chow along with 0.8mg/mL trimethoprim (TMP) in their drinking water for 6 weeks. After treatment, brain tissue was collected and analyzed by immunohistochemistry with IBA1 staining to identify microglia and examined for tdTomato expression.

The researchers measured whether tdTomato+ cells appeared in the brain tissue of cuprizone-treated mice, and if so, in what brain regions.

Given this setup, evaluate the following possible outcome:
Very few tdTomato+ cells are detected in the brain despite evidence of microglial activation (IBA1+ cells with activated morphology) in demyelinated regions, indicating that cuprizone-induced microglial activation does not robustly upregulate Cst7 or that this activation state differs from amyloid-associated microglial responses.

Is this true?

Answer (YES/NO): NO